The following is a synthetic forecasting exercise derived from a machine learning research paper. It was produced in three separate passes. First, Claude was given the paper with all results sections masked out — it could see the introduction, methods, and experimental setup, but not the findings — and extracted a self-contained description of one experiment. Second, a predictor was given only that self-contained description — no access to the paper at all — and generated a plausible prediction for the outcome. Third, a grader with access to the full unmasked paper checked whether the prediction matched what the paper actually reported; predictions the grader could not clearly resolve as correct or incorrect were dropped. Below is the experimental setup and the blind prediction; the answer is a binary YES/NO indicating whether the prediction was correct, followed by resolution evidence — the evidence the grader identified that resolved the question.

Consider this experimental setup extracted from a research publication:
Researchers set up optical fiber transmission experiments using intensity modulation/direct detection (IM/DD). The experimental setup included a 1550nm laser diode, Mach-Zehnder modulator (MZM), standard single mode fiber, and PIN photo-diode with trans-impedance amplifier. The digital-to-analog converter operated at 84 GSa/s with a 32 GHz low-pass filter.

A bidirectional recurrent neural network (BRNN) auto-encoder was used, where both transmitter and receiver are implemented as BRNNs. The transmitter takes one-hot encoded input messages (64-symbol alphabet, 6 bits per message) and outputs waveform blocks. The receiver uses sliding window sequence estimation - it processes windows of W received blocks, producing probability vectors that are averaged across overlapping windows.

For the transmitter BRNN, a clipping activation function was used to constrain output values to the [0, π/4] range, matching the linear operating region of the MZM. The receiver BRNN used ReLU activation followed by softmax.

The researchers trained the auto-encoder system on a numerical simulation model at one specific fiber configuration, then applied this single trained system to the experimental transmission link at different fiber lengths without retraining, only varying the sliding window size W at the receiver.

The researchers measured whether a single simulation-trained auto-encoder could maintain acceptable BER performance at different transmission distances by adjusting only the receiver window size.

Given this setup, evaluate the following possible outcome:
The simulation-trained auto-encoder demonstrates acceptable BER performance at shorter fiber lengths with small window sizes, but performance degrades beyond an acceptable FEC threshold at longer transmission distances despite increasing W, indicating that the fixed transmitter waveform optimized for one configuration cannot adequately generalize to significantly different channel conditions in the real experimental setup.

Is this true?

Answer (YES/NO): NO